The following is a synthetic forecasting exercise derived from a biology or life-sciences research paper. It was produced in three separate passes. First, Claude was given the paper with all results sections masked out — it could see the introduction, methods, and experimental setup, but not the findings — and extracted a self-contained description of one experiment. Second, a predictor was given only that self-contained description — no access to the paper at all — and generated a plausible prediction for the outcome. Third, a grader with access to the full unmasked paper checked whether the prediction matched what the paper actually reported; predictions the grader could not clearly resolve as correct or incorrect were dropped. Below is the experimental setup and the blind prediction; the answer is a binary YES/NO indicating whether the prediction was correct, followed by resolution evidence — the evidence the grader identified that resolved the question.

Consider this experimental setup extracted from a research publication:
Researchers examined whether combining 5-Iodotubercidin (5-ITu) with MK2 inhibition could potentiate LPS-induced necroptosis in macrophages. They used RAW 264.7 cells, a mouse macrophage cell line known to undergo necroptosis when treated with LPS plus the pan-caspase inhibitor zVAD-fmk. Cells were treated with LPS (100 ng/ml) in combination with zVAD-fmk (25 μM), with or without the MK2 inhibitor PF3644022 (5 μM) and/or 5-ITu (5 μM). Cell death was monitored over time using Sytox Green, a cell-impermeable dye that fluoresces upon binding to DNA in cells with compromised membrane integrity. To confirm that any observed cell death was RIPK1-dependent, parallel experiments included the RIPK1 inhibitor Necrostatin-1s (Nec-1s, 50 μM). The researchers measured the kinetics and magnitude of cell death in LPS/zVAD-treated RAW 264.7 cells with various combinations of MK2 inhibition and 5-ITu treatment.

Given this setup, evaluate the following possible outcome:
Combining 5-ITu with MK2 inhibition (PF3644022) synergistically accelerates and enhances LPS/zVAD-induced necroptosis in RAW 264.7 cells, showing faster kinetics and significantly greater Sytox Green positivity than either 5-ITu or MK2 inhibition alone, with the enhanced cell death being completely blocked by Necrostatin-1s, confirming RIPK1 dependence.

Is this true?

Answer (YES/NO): NO